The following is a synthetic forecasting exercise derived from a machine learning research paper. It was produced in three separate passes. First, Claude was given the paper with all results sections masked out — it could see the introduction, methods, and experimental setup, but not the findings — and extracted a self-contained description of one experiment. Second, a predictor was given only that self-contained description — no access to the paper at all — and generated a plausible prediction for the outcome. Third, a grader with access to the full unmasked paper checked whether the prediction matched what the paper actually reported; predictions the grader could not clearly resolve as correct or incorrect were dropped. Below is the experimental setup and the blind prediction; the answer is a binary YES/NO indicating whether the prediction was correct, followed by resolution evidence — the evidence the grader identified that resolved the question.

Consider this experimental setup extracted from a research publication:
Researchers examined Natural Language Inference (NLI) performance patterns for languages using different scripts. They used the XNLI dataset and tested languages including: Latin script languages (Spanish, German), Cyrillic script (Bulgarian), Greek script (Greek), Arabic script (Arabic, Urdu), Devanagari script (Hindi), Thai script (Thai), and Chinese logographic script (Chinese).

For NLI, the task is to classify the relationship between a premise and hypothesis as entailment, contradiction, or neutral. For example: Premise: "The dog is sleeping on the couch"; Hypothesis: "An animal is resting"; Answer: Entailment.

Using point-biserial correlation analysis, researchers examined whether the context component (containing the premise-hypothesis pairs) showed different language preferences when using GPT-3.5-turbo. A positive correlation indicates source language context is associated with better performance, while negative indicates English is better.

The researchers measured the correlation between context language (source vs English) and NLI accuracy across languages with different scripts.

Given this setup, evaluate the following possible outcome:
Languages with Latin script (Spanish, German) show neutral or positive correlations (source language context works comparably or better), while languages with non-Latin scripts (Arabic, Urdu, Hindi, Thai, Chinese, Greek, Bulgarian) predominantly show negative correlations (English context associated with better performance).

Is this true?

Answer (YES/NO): NO